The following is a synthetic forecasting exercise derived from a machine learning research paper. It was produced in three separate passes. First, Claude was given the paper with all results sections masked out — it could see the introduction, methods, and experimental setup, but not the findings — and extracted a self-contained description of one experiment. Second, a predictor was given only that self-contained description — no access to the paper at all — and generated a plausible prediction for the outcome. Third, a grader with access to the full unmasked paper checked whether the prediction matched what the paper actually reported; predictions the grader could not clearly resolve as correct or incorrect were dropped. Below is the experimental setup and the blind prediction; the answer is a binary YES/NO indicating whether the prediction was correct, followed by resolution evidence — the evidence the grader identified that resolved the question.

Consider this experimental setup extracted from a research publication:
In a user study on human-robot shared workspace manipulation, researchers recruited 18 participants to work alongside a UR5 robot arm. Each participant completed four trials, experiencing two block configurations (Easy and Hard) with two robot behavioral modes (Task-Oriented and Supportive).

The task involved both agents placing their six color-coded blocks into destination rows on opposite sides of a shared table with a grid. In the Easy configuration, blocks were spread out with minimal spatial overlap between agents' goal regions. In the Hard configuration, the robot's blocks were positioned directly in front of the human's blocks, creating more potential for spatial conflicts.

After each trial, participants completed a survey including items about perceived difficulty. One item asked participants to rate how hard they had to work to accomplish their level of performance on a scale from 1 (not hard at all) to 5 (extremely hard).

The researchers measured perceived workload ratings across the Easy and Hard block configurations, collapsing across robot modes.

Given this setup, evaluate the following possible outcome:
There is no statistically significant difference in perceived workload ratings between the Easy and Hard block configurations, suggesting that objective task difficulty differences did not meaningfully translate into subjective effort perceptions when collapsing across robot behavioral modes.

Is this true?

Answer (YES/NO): NO